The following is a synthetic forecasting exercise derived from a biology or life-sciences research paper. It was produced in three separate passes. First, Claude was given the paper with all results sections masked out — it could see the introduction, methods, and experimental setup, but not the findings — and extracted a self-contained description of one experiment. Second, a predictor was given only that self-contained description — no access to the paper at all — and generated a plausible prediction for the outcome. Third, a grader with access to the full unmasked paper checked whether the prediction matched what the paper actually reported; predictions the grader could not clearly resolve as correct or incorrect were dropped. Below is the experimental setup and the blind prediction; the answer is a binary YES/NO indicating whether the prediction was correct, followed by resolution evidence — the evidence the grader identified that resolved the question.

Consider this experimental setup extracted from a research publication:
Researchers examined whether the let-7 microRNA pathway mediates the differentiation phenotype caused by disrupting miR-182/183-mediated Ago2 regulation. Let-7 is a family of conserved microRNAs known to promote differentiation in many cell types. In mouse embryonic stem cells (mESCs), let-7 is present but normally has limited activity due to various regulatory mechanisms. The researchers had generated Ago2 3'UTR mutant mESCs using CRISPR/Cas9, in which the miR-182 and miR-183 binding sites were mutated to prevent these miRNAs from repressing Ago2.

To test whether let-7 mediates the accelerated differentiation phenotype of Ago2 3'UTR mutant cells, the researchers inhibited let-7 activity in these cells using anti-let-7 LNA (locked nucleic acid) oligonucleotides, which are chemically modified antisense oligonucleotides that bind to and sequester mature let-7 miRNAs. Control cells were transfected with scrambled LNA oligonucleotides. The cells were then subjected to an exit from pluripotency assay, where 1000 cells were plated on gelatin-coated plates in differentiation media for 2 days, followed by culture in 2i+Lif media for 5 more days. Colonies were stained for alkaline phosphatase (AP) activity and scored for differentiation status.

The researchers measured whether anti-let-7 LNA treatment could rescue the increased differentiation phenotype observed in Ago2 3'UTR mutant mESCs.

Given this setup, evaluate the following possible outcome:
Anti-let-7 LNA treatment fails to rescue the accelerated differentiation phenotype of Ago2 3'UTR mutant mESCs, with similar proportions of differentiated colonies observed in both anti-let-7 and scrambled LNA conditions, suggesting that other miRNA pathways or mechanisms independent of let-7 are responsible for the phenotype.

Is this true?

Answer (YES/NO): NO